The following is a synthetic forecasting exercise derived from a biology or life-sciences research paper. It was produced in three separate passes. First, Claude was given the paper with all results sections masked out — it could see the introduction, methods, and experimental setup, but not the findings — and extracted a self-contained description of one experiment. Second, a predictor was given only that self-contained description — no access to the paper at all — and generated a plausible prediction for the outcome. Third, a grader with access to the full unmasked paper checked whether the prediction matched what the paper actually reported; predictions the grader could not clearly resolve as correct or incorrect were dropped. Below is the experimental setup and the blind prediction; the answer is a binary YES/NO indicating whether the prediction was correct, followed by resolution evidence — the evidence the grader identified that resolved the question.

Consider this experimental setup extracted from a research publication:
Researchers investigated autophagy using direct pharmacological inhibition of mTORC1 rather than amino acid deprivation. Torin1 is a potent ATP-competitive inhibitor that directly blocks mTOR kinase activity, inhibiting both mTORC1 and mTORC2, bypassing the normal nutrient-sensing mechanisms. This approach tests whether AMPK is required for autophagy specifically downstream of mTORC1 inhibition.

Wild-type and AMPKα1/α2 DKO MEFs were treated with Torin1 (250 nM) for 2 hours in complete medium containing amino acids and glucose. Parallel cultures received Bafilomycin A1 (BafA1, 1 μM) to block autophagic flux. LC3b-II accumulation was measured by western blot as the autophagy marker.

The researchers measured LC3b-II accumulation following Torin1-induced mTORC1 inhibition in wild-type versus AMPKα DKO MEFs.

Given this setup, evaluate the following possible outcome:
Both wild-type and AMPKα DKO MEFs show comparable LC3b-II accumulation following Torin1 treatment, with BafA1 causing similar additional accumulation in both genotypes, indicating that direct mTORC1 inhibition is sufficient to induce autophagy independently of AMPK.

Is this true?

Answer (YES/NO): YES